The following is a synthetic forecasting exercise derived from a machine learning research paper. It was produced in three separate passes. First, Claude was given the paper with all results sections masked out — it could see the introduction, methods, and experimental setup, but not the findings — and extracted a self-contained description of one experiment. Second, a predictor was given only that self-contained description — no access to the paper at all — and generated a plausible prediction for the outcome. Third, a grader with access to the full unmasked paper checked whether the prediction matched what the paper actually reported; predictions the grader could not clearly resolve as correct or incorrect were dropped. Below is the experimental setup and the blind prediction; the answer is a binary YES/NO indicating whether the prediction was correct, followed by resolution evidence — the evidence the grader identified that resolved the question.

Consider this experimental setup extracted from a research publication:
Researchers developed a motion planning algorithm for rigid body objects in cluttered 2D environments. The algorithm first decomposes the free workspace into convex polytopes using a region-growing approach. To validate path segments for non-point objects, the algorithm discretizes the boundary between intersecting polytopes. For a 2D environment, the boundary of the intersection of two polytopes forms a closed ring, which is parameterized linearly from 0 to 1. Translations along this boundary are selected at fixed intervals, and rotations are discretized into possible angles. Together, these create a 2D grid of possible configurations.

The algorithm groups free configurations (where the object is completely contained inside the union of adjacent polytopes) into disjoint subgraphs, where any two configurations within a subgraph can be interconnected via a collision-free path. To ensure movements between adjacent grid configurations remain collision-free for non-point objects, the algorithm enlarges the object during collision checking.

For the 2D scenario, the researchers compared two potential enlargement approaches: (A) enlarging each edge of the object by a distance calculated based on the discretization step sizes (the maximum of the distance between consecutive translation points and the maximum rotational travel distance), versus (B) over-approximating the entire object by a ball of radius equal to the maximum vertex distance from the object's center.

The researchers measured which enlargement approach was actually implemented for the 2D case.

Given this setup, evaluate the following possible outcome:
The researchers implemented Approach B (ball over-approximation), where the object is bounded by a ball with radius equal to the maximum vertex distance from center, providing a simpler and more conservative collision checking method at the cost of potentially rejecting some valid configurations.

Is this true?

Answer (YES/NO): NO